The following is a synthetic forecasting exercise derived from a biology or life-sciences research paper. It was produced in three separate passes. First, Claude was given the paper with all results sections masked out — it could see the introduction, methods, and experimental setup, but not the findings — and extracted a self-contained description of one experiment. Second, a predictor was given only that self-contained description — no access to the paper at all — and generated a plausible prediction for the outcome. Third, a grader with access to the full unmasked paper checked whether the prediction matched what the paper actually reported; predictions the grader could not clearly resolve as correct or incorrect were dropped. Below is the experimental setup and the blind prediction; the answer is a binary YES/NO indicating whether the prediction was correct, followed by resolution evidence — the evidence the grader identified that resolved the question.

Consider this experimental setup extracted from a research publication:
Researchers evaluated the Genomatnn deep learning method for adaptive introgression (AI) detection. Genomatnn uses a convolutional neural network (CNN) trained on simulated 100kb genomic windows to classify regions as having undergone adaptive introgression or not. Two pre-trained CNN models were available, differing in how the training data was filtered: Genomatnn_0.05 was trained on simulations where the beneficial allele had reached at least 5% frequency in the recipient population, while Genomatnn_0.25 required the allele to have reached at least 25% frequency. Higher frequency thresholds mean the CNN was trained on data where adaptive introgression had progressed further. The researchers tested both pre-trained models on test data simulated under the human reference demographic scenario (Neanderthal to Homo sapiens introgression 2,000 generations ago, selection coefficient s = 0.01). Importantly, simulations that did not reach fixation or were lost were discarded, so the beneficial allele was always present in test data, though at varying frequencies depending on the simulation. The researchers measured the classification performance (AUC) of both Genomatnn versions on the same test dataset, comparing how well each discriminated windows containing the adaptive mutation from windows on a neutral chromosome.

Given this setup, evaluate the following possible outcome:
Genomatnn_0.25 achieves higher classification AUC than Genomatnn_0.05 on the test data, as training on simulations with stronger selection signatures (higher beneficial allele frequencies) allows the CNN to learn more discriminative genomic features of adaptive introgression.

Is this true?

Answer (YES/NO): YES